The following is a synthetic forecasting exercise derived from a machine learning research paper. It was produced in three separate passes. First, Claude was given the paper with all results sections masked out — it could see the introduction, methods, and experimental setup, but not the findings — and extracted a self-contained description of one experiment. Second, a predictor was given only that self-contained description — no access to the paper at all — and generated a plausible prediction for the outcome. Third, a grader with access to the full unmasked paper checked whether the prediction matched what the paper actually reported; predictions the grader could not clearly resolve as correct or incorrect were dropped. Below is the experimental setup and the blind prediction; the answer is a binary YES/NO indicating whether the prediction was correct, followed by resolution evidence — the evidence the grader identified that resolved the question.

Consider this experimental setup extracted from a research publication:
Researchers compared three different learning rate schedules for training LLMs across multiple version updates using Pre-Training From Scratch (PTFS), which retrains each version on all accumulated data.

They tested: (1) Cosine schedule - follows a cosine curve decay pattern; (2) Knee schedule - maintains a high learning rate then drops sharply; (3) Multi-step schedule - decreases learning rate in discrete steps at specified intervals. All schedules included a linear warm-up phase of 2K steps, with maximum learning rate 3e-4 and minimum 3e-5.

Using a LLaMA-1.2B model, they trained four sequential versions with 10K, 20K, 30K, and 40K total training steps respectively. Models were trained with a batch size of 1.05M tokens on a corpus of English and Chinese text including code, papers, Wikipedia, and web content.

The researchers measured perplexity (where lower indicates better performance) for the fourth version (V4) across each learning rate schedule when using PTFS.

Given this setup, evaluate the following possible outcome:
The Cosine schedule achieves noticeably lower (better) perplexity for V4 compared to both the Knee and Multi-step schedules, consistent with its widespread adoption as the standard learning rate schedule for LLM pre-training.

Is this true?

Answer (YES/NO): NO